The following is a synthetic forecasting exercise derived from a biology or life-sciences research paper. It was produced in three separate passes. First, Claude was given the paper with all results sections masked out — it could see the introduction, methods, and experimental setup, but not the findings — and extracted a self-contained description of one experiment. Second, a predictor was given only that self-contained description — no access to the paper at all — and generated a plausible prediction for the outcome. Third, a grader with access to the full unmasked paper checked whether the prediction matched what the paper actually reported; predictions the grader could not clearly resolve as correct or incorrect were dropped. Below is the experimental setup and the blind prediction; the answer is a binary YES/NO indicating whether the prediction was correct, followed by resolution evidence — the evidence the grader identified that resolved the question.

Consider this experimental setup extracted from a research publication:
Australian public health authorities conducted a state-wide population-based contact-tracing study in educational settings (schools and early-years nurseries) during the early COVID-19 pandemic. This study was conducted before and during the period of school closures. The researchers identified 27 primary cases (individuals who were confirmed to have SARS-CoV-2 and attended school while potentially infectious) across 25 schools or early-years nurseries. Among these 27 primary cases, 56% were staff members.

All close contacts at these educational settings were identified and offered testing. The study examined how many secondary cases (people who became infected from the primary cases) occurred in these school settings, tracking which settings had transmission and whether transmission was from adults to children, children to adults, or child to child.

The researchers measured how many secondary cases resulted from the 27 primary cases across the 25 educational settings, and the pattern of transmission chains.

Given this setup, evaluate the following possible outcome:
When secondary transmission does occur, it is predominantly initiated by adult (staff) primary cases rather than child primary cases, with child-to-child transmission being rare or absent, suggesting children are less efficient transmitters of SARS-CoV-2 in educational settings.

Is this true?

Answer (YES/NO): NO